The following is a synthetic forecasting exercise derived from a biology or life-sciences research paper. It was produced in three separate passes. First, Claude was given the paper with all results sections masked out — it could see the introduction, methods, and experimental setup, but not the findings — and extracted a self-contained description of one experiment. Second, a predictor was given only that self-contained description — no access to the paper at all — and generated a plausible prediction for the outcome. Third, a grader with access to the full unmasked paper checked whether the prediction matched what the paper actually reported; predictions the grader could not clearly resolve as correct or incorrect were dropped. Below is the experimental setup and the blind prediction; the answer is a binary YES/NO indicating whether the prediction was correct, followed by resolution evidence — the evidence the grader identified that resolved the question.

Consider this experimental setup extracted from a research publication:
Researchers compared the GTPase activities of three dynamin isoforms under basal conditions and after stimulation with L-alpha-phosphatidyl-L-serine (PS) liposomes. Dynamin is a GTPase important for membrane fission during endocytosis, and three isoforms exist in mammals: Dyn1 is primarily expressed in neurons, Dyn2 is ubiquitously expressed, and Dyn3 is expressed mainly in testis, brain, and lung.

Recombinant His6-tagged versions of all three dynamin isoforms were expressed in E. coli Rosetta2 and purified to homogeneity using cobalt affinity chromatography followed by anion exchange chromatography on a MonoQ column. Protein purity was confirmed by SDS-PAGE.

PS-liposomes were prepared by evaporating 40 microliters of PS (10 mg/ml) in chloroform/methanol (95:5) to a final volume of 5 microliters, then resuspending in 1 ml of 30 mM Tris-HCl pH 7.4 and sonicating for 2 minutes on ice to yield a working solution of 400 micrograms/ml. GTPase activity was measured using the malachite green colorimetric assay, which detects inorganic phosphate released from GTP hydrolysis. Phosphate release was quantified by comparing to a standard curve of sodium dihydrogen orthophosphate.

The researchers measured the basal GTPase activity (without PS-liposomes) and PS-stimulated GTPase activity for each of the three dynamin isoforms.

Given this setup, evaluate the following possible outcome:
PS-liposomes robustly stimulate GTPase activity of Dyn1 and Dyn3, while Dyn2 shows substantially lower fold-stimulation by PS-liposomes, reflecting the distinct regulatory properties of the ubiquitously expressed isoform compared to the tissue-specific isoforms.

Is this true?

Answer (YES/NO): NO